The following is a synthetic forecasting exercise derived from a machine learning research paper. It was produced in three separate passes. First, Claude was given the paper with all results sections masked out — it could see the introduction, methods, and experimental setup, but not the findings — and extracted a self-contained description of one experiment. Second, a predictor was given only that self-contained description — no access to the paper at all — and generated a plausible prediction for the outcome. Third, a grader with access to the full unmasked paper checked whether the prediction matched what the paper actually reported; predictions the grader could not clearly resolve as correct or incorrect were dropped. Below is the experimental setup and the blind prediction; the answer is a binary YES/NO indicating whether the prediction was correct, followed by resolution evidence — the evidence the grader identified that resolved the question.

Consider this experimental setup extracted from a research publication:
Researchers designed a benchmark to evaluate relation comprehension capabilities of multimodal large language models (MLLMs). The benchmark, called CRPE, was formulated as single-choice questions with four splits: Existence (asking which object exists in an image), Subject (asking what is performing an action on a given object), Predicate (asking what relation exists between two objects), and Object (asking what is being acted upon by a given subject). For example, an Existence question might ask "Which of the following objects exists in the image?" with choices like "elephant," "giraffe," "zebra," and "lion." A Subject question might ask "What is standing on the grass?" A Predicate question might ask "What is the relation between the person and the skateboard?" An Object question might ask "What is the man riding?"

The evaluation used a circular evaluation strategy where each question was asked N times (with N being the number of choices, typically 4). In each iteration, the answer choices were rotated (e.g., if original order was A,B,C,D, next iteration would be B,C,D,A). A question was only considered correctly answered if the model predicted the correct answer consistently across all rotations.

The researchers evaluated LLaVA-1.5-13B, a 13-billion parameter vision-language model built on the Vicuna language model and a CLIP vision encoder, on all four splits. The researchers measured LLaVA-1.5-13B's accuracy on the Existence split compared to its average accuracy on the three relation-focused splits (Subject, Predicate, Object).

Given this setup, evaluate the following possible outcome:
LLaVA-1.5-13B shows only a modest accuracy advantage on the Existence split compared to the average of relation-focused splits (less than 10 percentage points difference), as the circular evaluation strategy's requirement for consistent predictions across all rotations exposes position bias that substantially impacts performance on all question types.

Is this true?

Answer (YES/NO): NO